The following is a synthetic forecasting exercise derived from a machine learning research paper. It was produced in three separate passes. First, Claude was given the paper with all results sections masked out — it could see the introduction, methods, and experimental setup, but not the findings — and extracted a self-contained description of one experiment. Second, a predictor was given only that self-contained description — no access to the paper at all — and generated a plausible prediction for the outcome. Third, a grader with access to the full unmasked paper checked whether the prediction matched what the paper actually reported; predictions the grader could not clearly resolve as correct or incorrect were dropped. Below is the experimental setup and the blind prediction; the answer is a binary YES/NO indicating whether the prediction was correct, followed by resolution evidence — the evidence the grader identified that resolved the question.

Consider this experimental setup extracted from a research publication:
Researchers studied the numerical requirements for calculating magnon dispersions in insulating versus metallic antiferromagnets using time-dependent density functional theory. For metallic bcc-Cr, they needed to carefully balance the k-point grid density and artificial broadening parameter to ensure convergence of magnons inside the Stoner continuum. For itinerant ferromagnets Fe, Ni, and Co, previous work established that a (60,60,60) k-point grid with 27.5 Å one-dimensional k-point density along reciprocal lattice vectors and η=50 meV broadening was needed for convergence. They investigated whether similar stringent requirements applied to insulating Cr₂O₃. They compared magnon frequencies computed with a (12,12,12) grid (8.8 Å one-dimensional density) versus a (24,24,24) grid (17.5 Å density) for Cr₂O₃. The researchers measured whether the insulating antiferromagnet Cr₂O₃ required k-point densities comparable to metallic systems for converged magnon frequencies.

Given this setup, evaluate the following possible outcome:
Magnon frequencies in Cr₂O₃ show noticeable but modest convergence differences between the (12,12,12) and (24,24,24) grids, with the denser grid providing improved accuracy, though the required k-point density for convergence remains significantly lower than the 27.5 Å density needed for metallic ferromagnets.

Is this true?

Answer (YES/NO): NO